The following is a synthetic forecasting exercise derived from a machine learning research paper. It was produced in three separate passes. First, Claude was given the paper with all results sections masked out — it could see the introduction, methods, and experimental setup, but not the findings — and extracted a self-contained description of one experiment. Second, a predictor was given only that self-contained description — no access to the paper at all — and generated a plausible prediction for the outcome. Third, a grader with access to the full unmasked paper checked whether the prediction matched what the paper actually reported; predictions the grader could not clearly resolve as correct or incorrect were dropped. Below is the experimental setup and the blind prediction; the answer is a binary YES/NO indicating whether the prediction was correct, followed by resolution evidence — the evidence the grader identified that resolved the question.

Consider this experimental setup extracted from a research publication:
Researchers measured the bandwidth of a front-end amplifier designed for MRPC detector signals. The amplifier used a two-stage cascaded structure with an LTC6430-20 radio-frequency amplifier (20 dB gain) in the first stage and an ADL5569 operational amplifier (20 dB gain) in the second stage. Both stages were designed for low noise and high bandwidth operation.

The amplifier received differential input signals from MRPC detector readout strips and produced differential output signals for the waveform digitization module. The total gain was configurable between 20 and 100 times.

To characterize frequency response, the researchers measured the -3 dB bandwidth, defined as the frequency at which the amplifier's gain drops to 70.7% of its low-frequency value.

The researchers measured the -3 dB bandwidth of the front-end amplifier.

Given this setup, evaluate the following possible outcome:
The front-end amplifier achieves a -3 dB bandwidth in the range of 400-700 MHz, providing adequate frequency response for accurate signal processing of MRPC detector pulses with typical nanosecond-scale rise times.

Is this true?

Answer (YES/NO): NO